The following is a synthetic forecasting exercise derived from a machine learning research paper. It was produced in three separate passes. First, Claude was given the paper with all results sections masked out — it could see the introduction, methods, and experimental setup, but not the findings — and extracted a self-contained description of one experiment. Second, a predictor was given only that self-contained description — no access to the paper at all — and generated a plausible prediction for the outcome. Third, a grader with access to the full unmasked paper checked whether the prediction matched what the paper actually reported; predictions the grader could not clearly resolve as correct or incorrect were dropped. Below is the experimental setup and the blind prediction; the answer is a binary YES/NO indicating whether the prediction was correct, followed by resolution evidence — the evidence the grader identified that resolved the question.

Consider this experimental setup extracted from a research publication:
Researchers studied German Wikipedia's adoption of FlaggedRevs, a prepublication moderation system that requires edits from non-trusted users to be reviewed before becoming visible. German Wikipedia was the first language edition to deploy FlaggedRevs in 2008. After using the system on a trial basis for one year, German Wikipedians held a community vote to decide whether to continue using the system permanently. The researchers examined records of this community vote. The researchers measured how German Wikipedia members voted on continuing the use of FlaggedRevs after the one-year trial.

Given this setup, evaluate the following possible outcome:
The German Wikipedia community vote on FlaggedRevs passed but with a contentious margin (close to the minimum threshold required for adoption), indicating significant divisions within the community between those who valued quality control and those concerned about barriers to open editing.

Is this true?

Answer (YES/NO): NO